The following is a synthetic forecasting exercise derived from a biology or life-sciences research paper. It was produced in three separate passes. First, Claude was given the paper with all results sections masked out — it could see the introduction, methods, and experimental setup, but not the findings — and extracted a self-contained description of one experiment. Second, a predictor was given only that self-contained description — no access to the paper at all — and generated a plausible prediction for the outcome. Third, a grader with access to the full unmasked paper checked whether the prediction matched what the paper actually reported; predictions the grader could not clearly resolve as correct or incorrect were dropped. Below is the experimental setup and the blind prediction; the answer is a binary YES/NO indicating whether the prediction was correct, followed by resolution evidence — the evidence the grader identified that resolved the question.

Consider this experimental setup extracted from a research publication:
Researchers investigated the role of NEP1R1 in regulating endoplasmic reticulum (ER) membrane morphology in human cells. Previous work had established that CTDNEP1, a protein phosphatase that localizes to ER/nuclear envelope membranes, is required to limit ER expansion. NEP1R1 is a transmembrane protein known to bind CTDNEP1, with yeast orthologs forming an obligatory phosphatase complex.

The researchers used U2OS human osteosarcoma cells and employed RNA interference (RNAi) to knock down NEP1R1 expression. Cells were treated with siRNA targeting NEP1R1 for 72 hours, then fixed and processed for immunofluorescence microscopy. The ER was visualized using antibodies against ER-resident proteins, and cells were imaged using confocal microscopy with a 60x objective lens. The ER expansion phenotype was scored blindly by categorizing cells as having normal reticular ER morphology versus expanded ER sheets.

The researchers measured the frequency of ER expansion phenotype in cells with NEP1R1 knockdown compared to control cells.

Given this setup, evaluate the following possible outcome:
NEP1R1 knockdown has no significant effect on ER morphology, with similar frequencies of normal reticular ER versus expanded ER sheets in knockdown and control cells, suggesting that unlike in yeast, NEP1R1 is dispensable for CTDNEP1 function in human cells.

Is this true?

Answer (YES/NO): NO